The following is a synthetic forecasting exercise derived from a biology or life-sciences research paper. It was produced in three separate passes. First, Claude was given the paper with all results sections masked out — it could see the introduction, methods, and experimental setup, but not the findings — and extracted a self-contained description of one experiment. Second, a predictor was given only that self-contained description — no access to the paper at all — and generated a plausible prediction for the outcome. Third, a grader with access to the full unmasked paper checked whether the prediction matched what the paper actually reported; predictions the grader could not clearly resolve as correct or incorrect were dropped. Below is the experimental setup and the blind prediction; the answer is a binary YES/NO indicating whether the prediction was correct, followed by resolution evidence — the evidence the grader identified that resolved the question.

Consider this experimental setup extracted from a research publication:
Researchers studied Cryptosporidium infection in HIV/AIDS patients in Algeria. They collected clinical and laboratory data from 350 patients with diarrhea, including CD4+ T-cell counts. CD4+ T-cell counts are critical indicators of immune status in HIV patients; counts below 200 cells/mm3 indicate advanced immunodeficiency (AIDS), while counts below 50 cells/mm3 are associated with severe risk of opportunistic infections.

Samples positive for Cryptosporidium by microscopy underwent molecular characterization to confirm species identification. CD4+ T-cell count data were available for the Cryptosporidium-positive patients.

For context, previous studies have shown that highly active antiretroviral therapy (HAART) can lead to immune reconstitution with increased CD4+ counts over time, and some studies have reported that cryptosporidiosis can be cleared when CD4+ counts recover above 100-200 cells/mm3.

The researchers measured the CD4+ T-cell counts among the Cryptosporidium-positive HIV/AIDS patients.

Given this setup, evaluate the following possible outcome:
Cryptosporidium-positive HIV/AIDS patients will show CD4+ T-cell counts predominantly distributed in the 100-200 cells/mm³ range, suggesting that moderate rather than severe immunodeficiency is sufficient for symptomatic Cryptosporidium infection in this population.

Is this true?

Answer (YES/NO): NO